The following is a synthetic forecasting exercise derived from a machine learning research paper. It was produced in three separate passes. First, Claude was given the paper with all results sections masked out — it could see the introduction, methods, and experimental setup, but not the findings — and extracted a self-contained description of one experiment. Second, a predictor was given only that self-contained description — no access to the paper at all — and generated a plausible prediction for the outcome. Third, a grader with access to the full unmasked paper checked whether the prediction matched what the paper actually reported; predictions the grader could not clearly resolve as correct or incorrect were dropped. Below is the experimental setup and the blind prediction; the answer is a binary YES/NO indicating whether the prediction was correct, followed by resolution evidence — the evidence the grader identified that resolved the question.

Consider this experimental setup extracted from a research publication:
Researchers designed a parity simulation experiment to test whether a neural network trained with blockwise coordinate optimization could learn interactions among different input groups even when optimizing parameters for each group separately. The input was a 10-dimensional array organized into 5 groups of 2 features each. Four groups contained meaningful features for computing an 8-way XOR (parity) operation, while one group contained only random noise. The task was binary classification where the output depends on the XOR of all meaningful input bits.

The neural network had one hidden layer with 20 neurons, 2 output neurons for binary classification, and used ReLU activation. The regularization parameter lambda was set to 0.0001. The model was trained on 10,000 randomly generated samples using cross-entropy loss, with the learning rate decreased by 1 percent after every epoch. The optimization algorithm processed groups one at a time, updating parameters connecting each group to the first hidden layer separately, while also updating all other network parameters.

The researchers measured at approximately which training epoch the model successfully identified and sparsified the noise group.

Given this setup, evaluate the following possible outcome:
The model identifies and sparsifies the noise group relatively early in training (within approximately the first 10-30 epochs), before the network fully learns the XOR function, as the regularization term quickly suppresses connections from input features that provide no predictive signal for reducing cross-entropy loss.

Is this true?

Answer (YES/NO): NO